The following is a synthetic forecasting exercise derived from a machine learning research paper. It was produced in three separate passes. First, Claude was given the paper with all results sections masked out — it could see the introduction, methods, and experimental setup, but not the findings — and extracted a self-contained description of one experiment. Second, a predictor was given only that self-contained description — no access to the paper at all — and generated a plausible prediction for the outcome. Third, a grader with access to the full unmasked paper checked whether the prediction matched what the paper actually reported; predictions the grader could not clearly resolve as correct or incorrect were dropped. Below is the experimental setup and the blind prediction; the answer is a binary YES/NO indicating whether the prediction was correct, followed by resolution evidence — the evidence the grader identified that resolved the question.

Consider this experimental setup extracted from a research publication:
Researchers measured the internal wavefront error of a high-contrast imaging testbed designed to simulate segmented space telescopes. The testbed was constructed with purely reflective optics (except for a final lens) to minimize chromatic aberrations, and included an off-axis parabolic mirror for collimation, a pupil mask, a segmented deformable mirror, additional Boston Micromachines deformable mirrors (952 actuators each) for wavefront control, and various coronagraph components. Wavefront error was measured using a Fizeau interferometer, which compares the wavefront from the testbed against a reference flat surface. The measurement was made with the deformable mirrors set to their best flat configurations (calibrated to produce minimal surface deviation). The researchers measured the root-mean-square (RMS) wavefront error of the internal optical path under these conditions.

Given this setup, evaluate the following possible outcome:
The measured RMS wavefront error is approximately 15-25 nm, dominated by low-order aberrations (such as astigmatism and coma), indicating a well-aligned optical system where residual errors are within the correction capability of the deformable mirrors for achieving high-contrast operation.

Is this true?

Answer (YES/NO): NO